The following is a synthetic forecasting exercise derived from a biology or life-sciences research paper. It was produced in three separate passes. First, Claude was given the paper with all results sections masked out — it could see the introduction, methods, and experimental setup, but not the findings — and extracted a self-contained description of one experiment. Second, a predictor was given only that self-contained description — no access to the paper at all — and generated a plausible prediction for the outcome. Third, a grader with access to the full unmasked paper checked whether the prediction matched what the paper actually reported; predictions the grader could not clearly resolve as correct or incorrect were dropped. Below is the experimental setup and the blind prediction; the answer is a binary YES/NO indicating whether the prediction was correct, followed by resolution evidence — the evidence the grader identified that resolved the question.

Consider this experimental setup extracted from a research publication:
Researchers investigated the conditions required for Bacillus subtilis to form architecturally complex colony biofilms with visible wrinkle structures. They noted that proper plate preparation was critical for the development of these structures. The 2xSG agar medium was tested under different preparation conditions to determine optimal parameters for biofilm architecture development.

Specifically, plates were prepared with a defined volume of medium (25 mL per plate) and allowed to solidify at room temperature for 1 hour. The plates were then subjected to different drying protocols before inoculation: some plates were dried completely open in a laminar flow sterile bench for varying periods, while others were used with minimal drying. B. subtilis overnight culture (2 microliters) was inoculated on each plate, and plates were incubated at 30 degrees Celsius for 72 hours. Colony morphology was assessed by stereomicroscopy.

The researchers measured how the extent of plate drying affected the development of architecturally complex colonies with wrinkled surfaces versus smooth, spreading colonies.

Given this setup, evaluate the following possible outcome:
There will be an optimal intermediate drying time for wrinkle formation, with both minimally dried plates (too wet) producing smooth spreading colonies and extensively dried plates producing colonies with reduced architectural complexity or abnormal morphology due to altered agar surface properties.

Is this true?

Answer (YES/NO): NO